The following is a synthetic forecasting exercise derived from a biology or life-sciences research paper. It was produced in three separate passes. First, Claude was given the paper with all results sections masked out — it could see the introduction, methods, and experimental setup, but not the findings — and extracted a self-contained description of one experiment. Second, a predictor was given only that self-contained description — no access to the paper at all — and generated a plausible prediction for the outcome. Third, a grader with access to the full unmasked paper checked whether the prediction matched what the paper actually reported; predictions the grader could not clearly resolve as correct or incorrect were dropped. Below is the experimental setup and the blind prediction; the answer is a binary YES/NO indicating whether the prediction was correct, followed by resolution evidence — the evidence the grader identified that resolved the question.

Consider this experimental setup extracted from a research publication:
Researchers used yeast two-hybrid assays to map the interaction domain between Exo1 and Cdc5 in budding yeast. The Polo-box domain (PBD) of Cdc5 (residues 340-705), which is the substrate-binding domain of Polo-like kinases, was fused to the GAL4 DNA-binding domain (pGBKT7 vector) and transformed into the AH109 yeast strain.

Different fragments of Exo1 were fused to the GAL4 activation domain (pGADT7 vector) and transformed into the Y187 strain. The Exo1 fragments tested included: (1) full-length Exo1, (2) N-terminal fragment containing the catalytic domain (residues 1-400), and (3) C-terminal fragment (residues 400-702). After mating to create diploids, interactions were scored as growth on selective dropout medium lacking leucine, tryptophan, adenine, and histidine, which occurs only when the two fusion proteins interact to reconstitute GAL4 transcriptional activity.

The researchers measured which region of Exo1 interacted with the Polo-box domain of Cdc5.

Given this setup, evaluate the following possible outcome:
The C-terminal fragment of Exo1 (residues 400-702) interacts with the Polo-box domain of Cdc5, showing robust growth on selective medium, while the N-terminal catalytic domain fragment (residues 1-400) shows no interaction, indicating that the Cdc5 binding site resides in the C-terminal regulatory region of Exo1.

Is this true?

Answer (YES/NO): YES